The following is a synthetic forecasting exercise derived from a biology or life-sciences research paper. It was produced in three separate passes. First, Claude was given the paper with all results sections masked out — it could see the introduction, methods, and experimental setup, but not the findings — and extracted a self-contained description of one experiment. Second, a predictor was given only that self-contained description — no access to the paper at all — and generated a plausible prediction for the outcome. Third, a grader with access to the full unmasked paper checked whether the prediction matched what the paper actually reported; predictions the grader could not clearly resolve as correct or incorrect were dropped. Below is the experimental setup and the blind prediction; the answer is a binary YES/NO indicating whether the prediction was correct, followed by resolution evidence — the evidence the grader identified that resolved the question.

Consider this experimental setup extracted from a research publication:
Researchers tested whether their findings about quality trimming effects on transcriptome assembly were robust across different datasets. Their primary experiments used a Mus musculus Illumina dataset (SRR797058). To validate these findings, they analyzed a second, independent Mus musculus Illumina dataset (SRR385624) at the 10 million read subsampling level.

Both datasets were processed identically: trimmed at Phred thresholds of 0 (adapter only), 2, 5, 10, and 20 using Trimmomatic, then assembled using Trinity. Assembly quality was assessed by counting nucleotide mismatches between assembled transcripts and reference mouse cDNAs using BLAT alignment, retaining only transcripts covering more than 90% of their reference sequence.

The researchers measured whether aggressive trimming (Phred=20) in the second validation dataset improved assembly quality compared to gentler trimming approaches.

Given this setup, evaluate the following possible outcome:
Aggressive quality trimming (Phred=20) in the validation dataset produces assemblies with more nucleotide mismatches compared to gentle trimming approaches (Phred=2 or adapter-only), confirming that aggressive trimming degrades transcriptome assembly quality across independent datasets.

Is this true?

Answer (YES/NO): NO